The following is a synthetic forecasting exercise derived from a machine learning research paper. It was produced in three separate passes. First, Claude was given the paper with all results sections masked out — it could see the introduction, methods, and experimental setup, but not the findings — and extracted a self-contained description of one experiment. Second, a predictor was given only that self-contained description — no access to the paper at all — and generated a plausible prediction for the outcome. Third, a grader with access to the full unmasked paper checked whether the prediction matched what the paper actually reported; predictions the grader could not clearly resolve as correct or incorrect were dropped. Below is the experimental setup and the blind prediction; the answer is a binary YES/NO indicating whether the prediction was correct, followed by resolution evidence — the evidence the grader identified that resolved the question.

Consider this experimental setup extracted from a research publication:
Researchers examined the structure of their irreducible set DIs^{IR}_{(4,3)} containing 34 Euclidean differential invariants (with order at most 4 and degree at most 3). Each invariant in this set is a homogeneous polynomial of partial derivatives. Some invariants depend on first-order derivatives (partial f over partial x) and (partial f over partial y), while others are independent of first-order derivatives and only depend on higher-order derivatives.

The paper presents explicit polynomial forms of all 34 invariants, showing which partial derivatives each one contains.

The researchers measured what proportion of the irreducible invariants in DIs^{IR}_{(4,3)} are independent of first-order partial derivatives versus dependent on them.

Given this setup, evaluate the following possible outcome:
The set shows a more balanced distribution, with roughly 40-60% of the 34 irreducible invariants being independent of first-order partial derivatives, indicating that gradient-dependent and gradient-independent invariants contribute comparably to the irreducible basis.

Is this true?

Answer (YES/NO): YES